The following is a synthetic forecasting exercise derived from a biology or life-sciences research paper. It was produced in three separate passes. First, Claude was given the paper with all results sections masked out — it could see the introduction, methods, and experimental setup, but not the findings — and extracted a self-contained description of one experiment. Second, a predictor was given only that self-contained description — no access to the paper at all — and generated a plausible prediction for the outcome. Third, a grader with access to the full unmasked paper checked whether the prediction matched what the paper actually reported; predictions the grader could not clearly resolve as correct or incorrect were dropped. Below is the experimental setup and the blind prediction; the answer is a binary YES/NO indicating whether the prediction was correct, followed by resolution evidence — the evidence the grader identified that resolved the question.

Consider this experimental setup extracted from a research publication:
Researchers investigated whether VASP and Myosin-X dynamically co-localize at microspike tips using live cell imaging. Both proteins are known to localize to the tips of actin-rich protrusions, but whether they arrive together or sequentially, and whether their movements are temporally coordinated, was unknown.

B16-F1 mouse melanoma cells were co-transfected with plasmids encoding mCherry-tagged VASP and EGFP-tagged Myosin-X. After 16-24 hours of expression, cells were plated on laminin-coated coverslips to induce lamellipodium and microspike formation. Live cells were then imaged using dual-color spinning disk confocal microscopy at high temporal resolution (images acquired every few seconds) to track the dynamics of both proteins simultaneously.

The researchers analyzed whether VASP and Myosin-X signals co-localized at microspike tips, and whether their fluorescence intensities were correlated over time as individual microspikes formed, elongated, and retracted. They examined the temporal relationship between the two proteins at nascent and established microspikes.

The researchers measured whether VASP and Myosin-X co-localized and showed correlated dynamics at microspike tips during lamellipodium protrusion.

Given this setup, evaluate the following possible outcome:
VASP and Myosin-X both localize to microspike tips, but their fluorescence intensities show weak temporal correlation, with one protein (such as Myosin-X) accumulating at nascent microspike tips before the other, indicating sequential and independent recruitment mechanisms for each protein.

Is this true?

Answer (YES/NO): NO